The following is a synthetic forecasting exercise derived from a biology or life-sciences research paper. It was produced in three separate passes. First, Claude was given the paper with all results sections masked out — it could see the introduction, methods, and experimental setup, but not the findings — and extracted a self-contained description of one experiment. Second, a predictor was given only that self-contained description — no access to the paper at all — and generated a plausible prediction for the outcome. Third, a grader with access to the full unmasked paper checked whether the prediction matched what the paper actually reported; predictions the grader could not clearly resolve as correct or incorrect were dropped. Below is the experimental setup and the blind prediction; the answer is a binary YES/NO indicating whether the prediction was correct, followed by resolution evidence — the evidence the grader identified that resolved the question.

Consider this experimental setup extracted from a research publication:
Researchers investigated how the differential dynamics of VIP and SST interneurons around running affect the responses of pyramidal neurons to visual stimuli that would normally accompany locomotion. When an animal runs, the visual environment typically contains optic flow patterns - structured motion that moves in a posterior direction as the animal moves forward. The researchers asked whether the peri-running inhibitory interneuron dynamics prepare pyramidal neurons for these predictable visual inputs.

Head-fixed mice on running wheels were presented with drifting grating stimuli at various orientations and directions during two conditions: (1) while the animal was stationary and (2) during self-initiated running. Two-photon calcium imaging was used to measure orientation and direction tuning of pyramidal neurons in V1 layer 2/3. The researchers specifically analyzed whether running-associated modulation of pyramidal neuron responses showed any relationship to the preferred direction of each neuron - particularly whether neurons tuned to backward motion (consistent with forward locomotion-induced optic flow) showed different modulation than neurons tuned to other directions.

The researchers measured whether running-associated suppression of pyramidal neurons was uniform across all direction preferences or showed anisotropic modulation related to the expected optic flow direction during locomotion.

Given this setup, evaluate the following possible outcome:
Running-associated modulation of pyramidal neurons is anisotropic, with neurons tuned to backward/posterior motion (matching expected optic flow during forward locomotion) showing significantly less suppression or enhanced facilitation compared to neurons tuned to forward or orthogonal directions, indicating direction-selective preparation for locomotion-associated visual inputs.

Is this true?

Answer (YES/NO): NO